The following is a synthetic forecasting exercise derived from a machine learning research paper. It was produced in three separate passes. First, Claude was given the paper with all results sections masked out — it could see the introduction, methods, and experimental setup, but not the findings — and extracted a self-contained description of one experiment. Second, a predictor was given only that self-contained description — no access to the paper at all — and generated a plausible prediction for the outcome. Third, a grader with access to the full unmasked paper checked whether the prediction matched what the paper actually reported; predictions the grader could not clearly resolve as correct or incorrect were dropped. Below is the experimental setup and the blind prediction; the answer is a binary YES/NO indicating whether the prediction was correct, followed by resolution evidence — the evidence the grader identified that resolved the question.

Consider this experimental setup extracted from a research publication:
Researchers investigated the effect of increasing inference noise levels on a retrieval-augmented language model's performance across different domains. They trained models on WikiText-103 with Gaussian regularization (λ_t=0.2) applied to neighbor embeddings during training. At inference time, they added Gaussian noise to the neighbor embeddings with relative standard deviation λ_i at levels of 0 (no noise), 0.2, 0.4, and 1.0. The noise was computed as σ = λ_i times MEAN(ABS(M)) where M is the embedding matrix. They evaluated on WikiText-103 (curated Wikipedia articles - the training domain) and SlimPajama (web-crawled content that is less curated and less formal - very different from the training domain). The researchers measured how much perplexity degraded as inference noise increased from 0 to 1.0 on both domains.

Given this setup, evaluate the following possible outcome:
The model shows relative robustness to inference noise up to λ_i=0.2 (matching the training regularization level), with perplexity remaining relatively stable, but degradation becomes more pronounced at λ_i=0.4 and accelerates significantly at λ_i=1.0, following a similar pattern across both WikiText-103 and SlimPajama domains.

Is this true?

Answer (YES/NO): NO